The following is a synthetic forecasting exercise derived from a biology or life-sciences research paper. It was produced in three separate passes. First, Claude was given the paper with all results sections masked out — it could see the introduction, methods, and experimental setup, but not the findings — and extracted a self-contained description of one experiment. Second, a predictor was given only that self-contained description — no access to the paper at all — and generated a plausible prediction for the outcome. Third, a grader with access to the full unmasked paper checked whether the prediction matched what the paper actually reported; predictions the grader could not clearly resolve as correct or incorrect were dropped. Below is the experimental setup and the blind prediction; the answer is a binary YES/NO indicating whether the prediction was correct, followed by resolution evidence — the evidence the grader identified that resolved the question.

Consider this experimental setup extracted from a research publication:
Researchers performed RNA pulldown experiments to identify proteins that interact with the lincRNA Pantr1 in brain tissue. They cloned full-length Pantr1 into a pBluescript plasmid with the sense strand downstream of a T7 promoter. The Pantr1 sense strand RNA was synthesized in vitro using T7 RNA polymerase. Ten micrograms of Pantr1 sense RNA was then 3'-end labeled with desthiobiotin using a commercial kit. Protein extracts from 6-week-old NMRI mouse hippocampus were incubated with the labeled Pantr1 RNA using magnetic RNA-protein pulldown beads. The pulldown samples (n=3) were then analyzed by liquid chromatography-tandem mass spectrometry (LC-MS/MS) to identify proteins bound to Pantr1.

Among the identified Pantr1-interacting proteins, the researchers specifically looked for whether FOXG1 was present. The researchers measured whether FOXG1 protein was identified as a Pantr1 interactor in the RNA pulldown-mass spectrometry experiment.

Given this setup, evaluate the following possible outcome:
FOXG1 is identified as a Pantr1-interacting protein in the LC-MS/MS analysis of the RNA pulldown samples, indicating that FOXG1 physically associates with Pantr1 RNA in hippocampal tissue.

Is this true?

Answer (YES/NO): NO